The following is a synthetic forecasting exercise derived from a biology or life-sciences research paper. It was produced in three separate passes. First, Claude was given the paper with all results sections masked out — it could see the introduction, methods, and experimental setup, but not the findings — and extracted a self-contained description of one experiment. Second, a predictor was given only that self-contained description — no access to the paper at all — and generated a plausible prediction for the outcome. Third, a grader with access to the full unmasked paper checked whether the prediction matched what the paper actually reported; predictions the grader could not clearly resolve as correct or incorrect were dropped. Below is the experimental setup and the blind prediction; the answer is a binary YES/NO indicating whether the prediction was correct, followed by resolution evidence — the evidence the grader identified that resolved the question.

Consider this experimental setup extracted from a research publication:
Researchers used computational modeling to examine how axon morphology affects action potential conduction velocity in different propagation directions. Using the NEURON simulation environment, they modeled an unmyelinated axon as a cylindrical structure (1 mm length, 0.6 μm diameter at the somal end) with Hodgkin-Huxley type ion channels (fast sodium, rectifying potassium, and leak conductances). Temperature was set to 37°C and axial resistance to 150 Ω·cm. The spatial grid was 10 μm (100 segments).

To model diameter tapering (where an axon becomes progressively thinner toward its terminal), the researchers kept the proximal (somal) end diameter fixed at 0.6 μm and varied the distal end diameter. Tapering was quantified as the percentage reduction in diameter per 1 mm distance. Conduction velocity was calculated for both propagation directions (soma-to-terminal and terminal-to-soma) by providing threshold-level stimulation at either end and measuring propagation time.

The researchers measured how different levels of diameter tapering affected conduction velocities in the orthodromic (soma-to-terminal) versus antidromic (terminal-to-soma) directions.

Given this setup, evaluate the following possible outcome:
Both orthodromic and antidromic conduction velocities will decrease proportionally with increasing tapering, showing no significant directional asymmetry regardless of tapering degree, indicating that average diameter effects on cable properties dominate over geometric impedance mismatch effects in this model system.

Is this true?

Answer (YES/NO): NO